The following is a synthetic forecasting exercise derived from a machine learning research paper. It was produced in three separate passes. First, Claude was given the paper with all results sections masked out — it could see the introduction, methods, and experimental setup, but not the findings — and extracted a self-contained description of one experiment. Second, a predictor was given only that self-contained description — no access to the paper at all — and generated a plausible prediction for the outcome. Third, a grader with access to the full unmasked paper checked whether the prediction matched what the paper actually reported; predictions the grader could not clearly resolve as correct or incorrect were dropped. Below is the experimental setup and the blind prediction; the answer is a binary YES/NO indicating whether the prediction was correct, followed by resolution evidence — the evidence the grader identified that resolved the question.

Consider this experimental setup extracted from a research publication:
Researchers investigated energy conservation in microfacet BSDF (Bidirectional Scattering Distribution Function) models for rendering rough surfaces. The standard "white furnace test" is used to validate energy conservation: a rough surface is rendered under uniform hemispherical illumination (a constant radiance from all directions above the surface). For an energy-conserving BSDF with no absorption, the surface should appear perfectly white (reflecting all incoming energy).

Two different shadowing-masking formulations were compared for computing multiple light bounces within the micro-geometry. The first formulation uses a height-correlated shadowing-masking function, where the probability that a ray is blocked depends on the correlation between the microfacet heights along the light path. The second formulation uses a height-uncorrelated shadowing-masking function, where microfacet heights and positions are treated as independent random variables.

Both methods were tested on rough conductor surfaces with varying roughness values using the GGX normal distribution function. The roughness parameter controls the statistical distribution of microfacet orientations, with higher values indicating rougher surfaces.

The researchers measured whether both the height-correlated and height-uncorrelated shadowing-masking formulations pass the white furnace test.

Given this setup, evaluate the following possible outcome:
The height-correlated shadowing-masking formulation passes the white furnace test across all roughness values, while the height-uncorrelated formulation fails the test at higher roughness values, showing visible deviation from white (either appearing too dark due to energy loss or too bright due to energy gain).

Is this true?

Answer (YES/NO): NO